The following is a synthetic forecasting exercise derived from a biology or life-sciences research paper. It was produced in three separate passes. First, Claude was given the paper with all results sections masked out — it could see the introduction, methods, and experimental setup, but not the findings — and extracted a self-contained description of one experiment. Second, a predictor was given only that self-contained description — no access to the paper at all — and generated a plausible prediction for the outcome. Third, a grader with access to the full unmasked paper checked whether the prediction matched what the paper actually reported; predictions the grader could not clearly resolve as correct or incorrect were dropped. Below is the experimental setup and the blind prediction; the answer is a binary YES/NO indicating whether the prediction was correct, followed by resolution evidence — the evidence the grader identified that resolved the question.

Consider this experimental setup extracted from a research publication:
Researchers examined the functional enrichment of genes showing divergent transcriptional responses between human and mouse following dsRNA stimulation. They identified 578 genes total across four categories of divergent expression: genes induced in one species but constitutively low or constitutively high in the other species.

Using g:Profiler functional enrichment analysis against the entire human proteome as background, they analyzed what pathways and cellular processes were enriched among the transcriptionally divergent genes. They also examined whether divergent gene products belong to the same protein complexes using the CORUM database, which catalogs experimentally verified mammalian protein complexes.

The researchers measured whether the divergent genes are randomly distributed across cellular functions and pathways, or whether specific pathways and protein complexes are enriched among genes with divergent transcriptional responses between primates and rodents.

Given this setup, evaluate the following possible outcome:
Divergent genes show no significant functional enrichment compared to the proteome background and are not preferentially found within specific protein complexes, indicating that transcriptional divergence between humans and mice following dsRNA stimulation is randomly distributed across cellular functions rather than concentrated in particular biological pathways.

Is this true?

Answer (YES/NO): NO